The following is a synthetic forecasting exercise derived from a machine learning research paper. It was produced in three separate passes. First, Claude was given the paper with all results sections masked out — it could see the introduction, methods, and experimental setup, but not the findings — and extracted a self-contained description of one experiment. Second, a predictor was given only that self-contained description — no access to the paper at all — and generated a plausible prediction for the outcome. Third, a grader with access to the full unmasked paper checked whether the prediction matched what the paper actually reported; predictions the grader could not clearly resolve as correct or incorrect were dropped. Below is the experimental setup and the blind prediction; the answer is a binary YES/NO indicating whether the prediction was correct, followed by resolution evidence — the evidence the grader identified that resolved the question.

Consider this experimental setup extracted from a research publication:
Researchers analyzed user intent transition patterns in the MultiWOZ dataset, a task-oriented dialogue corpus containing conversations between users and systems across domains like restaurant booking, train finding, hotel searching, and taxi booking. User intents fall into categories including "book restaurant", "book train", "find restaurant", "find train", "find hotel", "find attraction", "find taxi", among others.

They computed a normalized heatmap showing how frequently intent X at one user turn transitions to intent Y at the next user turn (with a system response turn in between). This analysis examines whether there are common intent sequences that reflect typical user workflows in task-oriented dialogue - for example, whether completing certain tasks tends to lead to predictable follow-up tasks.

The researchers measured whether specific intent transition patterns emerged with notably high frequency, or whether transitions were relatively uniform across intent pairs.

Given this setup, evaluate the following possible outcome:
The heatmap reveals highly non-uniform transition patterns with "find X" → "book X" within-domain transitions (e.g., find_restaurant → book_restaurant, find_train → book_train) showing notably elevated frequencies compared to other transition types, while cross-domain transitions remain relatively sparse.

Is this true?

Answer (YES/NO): NO